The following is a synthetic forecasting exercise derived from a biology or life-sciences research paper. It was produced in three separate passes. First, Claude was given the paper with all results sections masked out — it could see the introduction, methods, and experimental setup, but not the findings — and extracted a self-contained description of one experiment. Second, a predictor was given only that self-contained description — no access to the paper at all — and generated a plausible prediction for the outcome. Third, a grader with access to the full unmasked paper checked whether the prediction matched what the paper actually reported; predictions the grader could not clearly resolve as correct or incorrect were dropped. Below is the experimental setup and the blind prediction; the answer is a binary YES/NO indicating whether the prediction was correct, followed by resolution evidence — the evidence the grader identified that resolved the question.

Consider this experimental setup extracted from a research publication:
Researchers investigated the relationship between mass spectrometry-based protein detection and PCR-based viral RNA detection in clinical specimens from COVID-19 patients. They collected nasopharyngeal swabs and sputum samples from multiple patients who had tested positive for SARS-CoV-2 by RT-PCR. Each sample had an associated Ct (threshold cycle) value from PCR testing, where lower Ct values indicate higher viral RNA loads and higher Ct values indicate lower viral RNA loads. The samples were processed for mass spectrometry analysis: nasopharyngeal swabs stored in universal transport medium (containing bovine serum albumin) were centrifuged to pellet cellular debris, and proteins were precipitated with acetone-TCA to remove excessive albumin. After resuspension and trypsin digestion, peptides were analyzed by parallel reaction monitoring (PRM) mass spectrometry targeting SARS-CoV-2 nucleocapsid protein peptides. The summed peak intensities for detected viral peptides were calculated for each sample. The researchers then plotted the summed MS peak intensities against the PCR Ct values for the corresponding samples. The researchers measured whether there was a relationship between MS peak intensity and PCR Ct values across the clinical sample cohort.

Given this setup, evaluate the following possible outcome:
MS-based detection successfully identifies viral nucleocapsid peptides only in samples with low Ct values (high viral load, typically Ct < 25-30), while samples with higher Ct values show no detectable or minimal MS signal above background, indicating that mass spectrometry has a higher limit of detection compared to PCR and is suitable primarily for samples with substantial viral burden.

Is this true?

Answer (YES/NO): YES